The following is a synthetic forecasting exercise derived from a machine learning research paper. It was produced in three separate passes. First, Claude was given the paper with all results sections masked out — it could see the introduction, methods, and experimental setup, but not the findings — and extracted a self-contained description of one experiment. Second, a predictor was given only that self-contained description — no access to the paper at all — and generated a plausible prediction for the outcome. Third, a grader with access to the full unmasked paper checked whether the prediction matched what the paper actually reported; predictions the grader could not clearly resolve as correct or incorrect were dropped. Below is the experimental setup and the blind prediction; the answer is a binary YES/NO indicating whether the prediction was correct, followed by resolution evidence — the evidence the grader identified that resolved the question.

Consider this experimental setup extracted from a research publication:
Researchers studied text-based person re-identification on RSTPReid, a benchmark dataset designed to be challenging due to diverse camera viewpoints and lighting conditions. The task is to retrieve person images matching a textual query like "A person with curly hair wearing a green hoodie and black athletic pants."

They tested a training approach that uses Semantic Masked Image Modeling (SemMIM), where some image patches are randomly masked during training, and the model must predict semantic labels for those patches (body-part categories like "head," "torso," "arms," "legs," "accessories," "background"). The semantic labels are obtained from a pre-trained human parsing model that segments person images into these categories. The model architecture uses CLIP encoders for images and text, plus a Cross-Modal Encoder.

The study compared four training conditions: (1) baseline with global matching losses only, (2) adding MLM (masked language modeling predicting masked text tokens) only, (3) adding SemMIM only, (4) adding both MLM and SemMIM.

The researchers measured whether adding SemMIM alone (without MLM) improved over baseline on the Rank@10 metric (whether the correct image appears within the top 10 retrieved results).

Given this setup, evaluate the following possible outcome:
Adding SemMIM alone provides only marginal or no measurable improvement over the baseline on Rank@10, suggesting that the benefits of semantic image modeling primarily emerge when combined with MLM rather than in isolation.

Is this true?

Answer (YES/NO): NO